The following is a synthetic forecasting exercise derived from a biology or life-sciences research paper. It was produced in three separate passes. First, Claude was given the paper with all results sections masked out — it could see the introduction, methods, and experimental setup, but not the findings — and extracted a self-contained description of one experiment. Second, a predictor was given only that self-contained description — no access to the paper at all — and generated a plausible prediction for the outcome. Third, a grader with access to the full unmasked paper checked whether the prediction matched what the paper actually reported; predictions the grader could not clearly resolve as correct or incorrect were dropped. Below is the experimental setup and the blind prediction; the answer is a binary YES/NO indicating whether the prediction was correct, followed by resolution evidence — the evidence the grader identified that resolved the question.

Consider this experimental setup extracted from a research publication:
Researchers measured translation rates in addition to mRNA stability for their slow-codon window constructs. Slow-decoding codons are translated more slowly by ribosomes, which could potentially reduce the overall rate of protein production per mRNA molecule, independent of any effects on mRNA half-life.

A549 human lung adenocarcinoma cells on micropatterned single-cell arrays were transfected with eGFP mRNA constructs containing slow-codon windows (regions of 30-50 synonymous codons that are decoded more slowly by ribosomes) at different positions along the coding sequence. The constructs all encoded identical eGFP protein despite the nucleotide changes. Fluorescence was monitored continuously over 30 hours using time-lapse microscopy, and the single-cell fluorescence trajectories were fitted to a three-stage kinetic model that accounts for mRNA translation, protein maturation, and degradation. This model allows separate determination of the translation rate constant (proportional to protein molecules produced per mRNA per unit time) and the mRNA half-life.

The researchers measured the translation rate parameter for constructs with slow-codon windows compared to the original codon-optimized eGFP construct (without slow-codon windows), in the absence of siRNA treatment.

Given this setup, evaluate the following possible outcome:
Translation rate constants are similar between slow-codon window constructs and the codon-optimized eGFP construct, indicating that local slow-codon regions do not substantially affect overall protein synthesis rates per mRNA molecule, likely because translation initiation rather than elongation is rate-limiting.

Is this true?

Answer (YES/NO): NO